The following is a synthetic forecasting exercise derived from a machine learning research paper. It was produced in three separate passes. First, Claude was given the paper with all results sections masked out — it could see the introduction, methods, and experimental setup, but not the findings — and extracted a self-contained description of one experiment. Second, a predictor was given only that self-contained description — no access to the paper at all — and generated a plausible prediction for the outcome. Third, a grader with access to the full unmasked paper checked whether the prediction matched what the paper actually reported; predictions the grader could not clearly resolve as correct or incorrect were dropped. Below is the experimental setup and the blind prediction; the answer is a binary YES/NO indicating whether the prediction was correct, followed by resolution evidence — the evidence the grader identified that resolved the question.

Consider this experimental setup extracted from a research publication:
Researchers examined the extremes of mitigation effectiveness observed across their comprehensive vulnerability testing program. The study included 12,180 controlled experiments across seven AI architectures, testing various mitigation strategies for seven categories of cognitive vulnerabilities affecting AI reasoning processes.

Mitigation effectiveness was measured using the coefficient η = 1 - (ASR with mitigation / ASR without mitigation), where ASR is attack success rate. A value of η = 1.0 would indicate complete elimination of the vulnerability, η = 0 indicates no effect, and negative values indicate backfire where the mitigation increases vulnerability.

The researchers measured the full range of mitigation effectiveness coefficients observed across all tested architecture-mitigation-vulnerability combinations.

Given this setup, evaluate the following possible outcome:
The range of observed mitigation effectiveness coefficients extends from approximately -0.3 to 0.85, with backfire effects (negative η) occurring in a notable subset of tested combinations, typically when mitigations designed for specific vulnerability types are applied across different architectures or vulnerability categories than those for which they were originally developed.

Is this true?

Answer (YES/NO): NO